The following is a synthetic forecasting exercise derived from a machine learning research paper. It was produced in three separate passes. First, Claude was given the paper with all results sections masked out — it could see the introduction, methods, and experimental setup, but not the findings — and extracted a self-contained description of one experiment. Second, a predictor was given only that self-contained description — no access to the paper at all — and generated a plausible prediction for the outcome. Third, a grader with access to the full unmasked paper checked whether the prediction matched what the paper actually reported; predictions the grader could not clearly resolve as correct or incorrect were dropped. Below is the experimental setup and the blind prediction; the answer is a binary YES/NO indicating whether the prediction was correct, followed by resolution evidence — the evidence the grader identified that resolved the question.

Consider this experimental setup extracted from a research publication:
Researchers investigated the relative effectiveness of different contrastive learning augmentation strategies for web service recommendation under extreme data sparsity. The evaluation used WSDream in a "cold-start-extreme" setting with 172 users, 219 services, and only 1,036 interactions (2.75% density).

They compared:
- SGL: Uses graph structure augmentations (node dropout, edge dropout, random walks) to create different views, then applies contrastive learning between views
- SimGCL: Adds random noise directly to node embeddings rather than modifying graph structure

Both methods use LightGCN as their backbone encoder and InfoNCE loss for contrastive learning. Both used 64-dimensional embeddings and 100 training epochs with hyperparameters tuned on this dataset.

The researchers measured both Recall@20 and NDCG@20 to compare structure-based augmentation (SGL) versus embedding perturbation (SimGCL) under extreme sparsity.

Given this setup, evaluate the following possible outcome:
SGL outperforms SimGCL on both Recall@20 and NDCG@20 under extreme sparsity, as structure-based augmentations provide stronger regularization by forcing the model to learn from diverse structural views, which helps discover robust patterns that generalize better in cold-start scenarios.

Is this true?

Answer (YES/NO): NO